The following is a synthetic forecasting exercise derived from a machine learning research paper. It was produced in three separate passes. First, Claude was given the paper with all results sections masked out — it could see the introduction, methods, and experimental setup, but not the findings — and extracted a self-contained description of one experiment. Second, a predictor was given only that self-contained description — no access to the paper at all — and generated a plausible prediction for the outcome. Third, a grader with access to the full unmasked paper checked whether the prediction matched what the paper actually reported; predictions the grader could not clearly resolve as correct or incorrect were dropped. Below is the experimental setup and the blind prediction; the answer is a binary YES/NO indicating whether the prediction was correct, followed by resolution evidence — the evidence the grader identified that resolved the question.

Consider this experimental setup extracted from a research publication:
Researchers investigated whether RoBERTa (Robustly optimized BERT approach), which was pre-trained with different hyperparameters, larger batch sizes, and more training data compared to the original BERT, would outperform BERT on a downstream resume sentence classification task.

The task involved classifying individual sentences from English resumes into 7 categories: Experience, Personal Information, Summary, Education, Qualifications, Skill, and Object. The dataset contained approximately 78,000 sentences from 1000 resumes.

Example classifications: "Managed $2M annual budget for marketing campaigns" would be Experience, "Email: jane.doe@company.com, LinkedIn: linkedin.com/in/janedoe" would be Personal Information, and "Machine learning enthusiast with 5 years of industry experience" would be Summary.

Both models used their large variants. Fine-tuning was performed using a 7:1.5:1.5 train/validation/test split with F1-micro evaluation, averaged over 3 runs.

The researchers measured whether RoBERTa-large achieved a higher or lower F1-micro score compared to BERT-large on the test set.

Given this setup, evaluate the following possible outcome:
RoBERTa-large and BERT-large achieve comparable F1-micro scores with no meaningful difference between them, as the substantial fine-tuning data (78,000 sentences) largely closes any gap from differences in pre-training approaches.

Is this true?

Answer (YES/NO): NO